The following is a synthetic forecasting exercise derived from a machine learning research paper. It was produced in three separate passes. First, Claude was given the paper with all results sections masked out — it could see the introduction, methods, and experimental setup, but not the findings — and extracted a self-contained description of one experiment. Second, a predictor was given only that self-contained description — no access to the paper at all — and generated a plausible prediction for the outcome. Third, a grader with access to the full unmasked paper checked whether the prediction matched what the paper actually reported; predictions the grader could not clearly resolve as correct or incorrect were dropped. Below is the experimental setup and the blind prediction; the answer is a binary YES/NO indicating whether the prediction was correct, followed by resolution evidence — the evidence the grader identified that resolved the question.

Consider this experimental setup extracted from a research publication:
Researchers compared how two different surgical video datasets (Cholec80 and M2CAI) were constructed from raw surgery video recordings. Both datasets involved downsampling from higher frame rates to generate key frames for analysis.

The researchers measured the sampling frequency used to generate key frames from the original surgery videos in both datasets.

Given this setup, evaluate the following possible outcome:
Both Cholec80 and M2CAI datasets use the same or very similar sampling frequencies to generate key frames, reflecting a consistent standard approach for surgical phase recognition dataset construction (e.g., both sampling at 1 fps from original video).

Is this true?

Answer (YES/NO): YES